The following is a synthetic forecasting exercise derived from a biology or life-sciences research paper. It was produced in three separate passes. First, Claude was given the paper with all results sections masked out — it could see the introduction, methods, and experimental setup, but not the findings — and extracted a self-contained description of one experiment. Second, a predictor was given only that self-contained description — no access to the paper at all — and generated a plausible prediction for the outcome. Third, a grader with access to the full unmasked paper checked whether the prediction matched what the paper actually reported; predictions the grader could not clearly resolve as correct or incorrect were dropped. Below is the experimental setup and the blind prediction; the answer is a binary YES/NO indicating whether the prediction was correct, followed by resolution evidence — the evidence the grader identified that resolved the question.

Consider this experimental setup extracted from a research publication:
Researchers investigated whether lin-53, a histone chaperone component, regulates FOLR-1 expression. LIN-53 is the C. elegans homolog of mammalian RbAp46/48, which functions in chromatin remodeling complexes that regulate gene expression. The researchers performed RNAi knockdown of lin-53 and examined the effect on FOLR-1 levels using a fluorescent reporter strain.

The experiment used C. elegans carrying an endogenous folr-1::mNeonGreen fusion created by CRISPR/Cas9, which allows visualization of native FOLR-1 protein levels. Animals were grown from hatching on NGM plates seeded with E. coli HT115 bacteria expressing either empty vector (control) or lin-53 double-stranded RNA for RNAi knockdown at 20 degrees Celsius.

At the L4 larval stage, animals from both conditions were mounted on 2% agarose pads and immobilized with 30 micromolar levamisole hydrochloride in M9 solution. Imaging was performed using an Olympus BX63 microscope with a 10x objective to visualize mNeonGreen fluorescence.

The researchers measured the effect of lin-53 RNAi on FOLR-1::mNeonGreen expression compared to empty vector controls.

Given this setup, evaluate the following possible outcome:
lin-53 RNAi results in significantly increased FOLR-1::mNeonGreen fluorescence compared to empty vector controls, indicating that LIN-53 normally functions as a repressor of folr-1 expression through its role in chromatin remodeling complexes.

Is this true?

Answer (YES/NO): YES